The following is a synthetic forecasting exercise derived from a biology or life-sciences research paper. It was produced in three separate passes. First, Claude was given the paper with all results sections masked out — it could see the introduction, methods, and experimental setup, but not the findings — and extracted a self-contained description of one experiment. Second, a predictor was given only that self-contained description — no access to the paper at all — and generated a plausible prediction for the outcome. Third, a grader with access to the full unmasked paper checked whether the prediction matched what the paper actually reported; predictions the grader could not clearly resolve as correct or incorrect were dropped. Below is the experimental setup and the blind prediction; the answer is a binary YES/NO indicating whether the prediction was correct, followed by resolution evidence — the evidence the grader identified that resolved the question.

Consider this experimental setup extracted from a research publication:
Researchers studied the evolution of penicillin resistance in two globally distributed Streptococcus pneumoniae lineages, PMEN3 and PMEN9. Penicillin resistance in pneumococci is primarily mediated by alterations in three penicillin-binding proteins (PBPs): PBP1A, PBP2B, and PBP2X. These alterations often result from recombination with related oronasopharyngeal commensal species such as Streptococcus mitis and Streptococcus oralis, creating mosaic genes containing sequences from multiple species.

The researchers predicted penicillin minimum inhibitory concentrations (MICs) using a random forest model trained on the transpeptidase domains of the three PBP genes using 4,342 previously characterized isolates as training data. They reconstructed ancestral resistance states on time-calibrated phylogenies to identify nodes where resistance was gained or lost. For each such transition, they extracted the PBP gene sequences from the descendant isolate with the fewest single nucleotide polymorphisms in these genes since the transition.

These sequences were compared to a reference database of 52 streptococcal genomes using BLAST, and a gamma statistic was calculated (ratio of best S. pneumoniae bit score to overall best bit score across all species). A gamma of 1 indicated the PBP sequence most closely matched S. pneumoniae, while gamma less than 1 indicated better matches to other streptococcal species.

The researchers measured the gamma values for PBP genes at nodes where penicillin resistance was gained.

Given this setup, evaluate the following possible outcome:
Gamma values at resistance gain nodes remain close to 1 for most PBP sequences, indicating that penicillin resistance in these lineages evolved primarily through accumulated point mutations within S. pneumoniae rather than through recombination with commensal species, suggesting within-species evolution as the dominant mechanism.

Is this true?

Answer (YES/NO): NO